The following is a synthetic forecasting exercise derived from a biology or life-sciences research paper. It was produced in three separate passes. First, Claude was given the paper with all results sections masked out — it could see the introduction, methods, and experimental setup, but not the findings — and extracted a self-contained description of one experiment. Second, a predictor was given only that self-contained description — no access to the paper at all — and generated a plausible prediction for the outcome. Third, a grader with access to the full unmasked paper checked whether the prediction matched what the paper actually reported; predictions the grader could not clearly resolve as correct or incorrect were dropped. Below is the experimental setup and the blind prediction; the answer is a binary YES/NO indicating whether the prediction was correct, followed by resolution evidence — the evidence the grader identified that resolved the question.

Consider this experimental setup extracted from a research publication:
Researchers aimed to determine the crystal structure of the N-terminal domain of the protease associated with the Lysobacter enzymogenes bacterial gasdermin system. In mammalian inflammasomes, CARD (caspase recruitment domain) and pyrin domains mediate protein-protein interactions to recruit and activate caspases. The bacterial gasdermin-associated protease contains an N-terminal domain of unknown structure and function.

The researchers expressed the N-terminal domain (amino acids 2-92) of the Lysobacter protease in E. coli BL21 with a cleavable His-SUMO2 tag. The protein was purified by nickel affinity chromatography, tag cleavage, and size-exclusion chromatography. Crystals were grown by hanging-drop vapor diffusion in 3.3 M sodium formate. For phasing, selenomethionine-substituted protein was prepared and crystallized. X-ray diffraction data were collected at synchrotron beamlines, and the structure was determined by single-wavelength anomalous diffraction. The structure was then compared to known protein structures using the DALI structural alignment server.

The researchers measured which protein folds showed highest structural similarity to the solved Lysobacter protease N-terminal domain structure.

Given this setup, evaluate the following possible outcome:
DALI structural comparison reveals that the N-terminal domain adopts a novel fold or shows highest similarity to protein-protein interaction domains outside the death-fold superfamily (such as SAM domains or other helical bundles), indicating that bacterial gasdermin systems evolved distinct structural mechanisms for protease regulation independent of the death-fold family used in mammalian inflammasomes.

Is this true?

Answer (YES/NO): NO